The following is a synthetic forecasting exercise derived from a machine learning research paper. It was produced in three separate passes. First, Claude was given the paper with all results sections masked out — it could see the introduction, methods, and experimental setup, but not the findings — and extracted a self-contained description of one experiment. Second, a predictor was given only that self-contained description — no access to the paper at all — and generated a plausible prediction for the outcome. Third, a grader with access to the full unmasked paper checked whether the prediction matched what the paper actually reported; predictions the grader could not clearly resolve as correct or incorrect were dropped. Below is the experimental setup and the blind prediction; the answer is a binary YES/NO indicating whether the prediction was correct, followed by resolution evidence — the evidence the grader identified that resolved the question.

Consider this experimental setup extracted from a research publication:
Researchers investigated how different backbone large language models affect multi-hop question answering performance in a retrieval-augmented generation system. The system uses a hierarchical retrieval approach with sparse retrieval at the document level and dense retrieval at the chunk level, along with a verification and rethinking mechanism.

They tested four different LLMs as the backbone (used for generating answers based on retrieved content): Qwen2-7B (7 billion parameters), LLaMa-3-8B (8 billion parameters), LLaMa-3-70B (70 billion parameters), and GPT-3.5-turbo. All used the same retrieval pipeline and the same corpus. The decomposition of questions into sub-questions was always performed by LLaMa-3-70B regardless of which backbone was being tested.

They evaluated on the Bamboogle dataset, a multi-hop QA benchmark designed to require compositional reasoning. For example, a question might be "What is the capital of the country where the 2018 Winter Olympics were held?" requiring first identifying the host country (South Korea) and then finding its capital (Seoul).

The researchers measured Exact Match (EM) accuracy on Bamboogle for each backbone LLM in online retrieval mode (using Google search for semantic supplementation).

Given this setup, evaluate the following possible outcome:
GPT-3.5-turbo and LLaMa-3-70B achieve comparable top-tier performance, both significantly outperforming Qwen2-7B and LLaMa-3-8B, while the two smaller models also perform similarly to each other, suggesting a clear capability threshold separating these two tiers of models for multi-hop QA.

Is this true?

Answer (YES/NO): YES